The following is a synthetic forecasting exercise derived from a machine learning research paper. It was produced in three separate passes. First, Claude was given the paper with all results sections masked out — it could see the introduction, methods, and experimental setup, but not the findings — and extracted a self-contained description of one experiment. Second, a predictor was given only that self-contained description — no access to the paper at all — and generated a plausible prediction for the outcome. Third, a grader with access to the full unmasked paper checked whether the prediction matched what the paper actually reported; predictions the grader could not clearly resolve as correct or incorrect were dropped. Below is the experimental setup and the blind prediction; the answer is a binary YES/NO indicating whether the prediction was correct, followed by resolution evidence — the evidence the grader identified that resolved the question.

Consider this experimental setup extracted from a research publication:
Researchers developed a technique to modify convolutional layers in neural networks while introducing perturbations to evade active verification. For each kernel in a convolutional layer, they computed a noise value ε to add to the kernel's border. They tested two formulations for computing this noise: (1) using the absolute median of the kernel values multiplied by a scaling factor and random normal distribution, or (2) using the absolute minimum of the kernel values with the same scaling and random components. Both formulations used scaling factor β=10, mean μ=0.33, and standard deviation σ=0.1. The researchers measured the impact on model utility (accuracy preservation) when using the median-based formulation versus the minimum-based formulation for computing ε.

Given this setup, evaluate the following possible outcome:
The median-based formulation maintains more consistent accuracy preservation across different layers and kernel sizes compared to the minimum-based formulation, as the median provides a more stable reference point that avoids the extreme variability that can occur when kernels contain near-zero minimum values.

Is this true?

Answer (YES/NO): NO